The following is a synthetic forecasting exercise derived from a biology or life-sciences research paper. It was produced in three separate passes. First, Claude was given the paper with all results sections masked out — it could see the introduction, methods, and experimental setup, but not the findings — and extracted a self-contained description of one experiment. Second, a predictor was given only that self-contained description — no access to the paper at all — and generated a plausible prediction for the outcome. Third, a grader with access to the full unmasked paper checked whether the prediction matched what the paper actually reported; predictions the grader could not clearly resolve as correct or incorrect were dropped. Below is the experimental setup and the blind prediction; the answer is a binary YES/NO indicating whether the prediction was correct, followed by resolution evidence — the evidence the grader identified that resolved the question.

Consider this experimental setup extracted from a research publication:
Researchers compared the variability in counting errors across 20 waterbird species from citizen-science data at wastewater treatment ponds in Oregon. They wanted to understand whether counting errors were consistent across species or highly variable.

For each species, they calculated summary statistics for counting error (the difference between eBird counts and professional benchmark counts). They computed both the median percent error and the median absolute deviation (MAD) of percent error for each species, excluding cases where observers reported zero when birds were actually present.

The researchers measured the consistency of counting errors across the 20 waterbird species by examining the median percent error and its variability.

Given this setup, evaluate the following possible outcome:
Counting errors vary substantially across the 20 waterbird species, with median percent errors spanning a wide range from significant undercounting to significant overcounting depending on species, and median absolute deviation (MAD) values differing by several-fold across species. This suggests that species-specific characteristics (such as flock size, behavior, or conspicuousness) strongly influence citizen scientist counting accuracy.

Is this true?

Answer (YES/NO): NO